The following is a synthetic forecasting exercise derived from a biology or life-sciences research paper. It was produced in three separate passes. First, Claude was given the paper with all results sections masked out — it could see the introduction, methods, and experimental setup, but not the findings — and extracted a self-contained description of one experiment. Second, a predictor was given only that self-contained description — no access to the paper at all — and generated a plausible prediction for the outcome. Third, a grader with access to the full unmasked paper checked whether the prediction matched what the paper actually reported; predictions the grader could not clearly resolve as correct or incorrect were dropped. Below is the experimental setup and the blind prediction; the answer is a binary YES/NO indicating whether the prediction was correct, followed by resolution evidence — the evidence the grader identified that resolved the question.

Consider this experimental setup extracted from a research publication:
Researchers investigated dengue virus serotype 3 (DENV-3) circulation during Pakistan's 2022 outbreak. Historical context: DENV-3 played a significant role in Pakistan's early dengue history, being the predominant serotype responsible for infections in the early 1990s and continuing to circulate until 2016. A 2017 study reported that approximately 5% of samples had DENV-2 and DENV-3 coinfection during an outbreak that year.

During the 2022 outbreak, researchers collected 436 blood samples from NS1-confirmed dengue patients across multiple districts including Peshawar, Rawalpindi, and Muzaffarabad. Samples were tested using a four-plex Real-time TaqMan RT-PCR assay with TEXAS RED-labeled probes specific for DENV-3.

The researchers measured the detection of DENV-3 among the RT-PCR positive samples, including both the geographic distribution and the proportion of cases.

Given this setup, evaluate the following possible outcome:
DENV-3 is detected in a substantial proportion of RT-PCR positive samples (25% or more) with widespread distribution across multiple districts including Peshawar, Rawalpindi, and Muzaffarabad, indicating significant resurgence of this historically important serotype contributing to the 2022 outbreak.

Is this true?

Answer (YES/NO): NO